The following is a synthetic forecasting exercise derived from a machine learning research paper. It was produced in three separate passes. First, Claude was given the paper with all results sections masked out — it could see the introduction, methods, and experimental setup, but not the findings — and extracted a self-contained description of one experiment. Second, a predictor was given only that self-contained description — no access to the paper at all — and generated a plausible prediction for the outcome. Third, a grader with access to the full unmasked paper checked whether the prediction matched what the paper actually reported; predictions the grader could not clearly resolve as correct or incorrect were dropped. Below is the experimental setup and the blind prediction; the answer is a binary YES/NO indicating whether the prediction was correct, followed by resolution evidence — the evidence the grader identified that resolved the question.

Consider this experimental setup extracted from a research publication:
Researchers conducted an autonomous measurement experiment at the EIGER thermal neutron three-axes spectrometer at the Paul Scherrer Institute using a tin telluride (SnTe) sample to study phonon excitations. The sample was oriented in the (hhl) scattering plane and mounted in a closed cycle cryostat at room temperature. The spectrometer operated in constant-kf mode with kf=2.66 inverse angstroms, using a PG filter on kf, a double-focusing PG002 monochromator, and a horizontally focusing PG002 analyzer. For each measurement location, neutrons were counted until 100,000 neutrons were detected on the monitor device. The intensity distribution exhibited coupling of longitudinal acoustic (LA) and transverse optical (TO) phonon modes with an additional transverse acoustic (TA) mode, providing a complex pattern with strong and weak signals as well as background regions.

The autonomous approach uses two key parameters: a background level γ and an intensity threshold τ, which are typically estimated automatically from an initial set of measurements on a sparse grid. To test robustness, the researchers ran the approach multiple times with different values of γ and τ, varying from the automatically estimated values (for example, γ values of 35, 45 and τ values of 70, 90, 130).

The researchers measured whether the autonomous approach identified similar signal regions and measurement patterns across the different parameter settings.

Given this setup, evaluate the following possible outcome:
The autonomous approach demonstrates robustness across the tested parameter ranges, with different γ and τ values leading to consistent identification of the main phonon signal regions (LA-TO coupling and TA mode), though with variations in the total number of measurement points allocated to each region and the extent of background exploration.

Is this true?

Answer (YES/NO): YES